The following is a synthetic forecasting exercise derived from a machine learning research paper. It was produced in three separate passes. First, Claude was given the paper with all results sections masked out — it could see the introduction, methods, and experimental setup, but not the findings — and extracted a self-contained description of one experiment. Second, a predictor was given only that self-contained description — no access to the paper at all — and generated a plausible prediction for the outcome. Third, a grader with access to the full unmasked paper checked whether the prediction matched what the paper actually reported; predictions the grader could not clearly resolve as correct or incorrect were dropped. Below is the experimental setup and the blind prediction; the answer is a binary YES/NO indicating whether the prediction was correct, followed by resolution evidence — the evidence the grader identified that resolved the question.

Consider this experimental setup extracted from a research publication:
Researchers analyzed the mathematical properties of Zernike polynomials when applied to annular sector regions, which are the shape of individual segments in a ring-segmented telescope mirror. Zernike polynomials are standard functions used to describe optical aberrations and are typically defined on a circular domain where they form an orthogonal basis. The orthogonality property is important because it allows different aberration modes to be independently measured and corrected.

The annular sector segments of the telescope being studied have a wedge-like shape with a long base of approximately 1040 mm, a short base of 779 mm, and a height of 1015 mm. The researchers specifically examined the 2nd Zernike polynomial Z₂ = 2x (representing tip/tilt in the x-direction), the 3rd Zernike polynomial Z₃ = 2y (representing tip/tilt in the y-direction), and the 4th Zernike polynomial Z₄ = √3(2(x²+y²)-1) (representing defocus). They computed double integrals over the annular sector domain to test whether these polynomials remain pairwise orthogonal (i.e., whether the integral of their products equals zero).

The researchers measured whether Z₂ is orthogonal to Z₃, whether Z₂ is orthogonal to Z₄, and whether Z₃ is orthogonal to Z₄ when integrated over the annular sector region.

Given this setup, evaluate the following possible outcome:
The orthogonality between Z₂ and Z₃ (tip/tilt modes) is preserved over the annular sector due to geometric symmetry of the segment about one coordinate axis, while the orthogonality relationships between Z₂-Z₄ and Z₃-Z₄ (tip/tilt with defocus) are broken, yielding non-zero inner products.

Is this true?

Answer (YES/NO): NO